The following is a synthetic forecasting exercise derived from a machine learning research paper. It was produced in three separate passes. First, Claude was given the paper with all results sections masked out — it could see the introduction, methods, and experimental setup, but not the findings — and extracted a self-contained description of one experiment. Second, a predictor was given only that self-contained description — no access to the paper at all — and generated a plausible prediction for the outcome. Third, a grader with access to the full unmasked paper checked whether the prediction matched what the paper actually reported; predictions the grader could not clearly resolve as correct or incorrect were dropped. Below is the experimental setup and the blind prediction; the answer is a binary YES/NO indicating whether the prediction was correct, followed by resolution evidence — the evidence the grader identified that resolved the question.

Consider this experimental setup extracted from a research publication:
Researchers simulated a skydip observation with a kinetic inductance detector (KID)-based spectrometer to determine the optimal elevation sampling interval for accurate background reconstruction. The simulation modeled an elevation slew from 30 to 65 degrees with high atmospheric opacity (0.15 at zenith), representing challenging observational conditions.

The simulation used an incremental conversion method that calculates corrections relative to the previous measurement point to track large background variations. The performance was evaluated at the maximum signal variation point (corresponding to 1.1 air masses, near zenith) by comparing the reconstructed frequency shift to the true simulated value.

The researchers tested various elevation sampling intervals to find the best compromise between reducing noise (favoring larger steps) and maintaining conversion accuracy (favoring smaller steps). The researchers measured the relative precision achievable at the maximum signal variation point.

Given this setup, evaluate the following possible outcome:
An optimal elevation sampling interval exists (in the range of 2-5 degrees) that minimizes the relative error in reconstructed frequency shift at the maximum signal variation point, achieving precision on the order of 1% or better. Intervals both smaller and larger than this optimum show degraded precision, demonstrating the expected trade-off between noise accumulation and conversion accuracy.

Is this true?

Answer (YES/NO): NO